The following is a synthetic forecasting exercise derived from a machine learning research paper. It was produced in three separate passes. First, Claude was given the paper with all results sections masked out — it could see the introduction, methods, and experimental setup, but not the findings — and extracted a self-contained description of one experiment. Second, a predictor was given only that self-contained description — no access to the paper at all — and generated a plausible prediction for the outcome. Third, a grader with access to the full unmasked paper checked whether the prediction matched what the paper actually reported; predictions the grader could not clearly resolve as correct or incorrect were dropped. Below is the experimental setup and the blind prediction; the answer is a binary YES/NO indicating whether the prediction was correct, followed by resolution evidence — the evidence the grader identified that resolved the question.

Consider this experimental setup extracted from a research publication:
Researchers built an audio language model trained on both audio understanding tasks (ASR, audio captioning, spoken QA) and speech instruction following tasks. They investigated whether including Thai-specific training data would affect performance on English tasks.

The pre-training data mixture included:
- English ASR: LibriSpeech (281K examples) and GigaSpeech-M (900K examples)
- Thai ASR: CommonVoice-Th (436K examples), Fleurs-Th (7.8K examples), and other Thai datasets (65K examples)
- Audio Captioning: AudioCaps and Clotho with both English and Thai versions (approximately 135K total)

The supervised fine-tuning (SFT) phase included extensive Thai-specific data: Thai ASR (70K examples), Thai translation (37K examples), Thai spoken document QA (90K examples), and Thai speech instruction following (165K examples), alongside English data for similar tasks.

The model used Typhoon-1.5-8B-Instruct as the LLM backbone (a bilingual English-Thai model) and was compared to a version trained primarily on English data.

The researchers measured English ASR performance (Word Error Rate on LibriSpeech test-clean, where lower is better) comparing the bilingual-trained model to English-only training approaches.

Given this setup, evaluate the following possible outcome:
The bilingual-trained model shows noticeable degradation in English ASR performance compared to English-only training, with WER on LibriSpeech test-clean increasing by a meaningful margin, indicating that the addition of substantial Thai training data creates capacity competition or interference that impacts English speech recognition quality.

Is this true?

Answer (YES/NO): YES